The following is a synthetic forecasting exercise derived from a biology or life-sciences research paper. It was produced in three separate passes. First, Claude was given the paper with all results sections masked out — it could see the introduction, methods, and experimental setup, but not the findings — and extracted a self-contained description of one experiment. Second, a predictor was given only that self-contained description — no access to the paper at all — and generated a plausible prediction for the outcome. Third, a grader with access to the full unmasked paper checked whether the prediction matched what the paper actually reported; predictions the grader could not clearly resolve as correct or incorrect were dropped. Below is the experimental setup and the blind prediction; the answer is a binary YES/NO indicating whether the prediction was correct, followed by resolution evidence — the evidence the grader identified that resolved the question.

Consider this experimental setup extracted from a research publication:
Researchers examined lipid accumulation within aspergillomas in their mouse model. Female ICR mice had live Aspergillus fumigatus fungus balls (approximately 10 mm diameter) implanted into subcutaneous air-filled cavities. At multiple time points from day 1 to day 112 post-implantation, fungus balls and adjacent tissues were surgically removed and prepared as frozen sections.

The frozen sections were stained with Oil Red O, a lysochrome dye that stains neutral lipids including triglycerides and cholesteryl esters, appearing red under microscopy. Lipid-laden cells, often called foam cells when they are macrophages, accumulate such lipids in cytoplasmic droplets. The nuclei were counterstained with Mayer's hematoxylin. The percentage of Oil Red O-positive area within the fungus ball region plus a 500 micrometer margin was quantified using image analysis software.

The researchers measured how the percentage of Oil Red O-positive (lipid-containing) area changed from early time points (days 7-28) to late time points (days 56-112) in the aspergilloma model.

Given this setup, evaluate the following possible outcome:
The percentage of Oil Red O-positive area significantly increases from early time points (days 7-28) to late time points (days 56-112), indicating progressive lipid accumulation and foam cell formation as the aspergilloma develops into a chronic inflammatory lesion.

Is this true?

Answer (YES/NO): YES